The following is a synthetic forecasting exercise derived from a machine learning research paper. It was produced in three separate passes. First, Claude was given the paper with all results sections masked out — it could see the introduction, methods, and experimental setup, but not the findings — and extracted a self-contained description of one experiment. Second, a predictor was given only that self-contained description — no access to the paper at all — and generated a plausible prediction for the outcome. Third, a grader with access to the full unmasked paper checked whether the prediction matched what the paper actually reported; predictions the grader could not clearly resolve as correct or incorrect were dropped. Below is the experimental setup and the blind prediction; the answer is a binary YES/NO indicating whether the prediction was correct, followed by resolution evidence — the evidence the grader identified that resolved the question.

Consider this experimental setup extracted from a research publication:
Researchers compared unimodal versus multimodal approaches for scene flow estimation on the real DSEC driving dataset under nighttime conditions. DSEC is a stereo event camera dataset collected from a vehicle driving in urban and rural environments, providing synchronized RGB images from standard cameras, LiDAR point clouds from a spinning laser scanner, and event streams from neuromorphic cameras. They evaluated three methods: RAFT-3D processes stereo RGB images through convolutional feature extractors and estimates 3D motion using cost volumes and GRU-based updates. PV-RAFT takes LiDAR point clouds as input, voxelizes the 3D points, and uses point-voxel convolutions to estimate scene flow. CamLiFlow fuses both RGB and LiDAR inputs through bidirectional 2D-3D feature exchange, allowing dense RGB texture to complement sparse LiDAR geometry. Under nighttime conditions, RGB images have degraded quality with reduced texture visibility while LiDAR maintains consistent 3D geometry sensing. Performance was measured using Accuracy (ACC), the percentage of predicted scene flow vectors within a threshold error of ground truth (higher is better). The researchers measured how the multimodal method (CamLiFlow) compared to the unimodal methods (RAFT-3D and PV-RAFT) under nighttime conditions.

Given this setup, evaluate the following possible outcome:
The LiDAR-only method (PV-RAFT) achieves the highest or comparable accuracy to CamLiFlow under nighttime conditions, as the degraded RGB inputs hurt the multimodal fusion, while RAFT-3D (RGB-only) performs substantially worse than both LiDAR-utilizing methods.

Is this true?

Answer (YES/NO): NO